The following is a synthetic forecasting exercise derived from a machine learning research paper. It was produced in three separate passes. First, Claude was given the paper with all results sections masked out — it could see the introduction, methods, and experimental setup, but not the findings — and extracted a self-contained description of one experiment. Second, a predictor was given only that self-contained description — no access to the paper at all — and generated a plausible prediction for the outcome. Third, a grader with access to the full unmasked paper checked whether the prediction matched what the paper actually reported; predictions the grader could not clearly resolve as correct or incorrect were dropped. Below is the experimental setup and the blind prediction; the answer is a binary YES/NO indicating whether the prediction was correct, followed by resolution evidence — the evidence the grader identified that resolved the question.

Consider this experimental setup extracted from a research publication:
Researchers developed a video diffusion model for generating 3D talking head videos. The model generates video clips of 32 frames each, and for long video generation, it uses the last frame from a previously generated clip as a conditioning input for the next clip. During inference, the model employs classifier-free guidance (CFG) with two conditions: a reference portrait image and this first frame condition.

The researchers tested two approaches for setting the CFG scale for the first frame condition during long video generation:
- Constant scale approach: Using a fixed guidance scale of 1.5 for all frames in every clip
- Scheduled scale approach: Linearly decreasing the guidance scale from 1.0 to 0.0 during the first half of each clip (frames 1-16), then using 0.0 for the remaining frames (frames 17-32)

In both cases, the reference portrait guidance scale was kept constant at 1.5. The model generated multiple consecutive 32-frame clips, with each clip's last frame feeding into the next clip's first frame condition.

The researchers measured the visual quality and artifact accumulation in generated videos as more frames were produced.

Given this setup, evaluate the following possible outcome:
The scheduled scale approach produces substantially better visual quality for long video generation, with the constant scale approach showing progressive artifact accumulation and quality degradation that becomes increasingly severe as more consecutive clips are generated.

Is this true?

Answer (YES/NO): YES